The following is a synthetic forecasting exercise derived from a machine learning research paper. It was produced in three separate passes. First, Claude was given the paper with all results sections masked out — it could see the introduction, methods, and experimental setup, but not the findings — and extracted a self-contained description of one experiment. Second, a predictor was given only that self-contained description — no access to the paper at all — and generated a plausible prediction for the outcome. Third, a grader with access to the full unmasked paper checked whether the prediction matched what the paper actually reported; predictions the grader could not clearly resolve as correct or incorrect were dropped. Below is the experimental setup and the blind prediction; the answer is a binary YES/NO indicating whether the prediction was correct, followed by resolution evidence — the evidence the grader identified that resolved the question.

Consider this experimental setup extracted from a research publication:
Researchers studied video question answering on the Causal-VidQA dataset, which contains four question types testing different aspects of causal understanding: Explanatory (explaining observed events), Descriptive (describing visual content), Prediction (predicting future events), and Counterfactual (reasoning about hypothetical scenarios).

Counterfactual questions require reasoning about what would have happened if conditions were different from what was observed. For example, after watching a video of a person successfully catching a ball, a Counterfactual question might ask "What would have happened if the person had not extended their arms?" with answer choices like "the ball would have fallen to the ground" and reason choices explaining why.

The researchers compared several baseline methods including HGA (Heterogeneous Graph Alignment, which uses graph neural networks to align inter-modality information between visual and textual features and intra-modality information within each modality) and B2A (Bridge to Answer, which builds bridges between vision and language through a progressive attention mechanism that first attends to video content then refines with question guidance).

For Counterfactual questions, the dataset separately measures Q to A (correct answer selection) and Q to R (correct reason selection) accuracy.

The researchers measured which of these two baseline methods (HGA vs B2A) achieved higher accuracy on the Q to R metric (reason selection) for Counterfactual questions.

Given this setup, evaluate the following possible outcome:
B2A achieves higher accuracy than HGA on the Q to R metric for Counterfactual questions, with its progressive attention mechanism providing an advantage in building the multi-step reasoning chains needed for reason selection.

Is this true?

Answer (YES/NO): YES